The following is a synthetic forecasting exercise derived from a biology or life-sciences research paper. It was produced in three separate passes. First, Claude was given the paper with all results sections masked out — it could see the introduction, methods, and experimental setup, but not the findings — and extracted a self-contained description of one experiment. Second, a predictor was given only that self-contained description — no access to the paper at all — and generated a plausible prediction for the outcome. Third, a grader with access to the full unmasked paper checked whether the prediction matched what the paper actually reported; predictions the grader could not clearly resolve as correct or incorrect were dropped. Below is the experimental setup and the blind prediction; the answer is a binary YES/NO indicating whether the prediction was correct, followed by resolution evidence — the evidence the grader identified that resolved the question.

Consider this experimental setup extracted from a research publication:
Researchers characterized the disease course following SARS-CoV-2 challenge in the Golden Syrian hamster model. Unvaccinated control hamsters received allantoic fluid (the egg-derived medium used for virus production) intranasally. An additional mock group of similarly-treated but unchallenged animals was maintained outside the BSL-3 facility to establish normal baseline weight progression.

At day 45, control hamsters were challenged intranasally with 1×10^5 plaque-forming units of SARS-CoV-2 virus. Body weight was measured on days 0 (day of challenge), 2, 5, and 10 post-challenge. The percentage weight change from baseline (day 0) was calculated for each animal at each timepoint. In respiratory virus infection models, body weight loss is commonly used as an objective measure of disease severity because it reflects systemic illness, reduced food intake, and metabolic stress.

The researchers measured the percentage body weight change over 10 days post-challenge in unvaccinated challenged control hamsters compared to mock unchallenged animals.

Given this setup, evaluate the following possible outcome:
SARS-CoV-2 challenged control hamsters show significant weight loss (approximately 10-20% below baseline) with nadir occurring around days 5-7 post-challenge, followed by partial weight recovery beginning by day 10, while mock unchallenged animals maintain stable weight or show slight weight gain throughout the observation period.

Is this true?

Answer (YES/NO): NO